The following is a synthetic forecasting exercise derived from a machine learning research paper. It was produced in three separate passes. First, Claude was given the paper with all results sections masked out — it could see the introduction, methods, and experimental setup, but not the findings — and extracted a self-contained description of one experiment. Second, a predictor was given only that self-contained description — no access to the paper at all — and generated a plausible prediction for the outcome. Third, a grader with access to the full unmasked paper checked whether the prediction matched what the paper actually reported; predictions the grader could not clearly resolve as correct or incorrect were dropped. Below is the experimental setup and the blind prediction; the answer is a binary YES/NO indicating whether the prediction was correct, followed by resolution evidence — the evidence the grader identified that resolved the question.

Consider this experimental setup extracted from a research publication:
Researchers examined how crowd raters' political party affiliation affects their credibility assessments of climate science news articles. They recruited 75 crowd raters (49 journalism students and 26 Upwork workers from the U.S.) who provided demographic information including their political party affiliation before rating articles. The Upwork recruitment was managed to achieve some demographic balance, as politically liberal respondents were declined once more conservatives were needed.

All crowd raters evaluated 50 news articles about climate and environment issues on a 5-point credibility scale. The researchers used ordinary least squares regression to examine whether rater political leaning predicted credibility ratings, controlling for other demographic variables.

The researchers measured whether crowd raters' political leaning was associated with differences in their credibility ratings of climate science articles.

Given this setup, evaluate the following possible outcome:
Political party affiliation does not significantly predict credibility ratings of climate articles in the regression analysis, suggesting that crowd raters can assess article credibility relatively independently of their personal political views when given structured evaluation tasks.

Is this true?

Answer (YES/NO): NO